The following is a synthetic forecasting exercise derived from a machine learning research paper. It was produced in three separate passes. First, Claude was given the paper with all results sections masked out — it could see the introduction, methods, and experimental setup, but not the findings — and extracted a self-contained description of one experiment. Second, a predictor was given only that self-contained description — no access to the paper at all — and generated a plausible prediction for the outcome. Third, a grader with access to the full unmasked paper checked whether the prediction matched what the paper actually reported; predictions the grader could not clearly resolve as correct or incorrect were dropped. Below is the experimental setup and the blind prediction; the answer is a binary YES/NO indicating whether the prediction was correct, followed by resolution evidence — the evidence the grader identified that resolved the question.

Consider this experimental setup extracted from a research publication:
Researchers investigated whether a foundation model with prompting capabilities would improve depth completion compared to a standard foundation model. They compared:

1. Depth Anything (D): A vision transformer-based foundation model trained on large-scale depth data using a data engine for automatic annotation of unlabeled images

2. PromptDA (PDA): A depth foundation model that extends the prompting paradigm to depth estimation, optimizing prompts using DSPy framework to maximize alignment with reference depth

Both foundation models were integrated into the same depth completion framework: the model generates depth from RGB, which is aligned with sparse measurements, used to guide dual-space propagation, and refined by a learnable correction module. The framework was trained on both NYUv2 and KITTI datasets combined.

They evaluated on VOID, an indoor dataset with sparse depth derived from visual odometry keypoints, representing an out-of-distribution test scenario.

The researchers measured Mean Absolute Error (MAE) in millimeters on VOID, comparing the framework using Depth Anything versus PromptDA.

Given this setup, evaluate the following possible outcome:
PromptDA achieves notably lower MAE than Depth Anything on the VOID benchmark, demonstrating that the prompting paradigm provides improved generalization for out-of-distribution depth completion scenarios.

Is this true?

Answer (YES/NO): NO